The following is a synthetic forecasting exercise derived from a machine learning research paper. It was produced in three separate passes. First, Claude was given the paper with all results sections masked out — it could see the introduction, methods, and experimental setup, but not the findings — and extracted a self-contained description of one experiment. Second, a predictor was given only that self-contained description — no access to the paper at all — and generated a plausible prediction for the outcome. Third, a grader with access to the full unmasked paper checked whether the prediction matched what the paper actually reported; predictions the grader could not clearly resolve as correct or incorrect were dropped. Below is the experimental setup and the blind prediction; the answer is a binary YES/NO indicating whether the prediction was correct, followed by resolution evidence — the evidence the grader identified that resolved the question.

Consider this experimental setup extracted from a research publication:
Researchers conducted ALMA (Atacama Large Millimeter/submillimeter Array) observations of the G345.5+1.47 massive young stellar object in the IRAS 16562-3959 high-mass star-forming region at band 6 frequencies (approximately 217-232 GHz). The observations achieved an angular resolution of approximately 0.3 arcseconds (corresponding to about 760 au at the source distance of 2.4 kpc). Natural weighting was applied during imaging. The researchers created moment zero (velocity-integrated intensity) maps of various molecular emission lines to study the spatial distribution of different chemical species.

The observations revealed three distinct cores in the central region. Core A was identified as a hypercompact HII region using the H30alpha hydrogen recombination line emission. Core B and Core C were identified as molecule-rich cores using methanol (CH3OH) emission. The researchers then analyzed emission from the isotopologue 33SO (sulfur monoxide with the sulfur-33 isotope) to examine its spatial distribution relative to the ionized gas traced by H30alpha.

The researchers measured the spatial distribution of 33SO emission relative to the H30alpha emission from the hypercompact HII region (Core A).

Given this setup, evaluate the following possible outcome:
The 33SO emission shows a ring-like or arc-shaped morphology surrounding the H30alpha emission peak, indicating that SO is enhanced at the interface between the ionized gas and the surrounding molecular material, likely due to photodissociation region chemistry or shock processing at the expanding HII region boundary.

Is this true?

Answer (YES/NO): YES